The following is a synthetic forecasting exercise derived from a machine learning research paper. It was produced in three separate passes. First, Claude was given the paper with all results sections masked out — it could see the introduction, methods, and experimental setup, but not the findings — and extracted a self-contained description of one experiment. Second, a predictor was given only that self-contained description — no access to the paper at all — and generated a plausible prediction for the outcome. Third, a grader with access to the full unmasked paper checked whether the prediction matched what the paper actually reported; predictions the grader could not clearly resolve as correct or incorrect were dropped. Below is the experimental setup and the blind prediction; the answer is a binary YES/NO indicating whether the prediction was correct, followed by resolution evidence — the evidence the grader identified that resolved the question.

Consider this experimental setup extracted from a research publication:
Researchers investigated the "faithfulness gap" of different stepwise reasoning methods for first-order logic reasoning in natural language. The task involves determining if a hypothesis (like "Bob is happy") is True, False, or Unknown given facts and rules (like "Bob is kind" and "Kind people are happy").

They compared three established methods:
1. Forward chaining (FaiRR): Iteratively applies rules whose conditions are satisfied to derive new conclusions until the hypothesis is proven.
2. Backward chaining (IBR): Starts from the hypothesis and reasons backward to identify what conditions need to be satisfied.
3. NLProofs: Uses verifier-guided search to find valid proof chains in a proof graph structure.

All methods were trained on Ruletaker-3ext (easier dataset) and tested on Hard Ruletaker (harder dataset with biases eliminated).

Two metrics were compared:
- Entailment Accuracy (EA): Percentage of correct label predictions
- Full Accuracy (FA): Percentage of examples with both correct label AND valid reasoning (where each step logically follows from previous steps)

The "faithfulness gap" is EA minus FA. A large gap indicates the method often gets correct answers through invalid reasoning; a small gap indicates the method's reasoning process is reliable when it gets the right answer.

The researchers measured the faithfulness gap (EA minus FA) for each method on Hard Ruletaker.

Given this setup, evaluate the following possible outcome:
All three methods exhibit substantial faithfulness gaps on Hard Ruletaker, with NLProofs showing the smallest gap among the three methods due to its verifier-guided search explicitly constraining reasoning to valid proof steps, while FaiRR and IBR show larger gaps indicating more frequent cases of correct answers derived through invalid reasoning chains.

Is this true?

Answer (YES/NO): NO